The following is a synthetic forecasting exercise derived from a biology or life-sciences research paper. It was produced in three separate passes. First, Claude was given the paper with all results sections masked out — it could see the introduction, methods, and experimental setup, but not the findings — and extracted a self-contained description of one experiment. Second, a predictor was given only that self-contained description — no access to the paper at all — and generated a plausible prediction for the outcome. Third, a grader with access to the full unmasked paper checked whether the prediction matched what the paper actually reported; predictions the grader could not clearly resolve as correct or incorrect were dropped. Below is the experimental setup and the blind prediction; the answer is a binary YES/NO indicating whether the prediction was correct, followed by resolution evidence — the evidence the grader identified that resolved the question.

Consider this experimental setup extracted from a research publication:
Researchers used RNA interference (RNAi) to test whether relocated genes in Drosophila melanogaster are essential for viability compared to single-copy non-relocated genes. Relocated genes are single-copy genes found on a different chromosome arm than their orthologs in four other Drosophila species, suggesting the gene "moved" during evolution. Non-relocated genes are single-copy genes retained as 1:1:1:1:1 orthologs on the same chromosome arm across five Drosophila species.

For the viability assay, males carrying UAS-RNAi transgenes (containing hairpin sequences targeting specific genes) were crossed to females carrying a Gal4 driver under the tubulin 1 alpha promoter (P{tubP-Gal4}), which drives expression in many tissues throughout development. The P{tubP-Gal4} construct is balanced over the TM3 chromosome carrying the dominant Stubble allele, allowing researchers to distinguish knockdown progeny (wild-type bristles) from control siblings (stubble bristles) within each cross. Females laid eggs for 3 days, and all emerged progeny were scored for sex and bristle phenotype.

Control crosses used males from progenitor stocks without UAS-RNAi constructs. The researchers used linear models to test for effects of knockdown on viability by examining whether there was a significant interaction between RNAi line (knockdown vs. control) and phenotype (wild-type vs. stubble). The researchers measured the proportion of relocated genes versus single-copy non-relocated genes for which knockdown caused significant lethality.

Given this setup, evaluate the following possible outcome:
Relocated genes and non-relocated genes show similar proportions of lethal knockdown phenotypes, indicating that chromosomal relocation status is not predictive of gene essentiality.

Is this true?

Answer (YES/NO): NO